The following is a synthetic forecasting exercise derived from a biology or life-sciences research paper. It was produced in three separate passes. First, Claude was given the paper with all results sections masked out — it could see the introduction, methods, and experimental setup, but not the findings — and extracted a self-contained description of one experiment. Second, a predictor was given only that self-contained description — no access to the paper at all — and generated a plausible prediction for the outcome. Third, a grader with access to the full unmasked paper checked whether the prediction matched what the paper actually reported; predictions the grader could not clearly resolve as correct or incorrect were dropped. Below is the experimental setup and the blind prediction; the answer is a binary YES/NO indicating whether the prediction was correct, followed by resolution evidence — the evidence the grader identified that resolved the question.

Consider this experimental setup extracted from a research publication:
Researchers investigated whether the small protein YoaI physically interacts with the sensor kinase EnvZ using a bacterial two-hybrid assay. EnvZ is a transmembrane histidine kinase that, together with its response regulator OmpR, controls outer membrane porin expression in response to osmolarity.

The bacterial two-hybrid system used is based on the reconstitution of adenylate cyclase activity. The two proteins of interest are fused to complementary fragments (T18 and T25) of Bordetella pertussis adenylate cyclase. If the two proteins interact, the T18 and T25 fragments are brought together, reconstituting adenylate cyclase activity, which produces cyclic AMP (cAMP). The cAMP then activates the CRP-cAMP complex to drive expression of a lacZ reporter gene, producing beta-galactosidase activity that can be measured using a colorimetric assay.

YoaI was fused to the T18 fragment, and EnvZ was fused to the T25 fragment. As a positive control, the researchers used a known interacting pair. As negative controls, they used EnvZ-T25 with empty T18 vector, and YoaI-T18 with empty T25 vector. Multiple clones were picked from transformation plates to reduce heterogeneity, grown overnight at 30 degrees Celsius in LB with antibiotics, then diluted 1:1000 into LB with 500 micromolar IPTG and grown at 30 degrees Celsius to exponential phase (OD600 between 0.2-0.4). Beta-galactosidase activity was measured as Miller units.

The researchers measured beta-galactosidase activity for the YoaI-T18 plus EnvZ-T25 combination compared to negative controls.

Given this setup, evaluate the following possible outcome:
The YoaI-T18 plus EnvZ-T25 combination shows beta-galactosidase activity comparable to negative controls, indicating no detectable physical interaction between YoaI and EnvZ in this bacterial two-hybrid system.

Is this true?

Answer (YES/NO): NO